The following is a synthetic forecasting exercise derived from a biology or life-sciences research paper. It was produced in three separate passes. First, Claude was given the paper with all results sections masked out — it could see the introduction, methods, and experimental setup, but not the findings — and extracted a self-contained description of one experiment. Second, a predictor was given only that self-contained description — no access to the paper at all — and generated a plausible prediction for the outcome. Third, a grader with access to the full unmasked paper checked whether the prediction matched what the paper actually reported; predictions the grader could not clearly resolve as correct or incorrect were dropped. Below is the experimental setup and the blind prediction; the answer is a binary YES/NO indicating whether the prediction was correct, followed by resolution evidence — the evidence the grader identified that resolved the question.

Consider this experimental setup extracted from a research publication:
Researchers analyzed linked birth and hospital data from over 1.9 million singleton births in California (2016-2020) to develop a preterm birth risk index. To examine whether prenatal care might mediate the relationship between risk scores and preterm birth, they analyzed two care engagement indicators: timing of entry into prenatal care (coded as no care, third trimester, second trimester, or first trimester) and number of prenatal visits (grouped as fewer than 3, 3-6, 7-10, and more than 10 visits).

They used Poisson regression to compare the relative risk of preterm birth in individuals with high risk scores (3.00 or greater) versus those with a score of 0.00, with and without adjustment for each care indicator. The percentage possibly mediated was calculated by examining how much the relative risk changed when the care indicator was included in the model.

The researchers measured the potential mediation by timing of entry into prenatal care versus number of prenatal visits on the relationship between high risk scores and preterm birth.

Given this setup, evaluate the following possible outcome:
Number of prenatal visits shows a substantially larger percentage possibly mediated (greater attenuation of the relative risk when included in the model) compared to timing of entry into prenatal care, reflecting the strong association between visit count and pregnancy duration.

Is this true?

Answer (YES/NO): YES